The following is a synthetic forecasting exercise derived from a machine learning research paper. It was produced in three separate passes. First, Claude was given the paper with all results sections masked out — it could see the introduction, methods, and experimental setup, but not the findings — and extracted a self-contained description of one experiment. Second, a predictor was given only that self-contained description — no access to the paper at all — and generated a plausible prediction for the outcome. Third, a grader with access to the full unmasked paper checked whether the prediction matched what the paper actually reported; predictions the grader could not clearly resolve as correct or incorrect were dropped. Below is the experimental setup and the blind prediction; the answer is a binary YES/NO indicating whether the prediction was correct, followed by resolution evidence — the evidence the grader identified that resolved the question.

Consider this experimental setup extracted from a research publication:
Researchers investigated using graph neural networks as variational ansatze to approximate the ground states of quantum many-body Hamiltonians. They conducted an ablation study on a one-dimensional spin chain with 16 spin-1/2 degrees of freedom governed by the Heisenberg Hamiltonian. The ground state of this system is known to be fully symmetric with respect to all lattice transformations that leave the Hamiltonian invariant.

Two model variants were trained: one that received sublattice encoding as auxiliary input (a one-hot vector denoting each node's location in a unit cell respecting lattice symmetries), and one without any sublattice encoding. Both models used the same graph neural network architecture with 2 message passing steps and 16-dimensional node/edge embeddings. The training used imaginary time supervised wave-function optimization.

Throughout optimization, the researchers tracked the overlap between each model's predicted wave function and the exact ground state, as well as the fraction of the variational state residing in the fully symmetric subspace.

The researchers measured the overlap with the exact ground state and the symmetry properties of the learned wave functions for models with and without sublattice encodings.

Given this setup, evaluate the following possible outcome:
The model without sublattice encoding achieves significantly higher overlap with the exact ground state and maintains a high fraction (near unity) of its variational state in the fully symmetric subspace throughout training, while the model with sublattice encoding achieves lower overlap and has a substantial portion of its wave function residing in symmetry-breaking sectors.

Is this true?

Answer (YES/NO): NO